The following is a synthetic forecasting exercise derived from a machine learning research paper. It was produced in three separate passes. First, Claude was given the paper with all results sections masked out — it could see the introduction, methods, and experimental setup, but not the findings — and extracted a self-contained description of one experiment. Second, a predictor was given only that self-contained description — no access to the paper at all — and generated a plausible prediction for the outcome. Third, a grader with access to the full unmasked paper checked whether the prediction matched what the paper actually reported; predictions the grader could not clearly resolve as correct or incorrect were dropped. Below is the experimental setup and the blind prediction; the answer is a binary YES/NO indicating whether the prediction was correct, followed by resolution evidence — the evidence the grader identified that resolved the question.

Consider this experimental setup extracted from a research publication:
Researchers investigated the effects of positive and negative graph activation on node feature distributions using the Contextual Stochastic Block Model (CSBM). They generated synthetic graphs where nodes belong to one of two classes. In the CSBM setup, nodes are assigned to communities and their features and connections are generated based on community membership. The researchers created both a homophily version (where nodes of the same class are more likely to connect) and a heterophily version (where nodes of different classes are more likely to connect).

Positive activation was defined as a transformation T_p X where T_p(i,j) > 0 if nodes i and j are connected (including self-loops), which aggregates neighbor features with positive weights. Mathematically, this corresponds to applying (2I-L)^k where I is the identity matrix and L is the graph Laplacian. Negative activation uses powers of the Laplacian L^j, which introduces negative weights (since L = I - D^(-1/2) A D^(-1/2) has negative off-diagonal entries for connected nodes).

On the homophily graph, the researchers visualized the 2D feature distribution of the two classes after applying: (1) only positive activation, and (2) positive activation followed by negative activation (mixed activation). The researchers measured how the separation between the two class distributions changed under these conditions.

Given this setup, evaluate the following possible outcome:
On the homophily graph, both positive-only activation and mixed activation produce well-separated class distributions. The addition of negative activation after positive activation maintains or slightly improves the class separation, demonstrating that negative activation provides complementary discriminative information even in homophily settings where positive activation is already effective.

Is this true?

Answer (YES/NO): YES